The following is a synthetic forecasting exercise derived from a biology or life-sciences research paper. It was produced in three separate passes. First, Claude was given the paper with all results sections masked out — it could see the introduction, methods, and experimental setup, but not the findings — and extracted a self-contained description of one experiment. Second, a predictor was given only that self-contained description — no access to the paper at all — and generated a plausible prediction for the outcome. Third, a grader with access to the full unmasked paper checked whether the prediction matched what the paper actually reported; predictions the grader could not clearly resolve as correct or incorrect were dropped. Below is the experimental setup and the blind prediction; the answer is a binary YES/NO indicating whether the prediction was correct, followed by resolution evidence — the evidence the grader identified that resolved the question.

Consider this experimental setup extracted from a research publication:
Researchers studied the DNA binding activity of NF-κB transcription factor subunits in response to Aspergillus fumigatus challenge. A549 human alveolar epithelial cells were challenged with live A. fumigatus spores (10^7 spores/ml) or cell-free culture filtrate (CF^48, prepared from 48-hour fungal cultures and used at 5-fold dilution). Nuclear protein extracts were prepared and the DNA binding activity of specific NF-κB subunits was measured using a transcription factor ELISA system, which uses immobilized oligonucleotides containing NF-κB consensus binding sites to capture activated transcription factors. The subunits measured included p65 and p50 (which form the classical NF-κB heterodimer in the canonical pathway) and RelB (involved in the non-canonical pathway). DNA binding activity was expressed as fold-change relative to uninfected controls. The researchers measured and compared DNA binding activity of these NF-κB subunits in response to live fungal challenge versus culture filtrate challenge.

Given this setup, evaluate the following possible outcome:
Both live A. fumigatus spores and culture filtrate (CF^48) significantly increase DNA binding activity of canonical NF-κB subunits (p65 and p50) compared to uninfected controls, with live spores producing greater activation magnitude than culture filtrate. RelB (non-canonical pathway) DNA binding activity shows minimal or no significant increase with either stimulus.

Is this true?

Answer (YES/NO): NO